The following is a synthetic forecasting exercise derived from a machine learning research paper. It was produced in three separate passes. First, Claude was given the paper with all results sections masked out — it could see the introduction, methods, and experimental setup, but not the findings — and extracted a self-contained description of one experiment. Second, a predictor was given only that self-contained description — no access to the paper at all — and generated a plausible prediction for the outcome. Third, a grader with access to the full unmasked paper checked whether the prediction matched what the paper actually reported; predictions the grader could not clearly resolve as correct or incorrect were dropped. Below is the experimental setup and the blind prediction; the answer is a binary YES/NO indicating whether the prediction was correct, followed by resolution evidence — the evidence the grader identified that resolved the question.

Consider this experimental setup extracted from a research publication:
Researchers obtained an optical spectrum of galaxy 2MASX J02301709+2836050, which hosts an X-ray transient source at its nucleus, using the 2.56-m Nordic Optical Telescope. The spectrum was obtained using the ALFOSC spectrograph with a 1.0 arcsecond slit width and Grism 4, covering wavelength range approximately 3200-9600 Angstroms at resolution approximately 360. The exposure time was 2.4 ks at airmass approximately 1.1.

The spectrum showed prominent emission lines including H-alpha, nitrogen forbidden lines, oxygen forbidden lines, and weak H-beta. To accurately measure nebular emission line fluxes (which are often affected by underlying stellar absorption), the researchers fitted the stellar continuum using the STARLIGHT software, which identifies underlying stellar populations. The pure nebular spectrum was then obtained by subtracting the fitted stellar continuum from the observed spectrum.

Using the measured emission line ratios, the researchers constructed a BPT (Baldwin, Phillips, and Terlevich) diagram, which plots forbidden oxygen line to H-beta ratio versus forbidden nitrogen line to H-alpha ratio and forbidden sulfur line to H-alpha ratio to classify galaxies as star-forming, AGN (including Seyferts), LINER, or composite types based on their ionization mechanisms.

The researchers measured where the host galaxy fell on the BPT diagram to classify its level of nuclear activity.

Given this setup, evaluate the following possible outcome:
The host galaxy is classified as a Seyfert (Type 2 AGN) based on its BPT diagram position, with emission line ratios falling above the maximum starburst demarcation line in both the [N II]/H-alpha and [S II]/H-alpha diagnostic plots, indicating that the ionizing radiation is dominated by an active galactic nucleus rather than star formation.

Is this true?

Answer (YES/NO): NO